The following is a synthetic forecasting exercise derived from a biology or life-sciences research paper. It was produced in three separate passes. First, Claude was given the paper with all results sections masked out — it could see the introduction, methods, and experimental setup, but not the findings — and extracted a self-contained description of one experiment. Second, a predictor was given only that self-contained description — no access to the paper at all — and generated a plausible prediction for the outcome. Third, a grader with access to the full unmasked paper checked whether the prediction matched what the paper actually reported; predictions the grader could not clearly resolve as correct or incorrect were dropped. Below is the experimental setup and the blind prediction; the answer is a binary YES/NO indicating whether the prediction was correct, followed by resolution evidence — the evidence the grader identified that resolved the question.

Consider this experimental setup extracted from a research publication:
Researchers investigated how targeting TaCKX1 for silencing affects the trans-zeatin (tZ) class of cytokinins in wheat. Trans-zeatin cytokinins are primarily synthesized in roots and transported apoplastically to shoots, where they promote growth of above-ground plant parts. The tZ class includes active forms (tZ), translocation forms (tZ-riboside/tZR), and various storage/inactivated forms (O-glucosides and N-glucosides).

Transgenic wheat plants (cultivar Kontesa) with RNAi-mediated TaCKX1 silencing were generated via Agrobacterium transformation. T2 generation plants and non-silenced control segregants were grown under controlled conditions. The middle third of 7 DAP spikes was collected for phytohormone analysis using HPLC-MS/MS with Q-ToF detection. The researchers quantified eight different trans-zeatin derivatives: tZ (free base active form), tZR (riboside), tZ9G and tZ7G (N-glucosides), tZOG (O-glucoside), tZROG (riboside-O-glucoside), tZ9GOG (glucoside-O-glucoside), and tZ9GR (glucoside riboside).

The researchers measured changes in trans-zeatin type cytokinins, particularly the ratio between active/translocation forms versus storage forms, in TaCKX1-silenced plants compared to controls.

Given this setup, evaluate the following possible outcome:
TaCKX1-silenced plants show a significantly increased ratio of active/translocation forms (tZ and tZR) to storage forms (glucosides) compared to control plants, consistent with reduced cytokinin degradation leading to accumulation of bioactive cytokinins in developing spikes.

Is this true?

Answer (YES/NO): YES